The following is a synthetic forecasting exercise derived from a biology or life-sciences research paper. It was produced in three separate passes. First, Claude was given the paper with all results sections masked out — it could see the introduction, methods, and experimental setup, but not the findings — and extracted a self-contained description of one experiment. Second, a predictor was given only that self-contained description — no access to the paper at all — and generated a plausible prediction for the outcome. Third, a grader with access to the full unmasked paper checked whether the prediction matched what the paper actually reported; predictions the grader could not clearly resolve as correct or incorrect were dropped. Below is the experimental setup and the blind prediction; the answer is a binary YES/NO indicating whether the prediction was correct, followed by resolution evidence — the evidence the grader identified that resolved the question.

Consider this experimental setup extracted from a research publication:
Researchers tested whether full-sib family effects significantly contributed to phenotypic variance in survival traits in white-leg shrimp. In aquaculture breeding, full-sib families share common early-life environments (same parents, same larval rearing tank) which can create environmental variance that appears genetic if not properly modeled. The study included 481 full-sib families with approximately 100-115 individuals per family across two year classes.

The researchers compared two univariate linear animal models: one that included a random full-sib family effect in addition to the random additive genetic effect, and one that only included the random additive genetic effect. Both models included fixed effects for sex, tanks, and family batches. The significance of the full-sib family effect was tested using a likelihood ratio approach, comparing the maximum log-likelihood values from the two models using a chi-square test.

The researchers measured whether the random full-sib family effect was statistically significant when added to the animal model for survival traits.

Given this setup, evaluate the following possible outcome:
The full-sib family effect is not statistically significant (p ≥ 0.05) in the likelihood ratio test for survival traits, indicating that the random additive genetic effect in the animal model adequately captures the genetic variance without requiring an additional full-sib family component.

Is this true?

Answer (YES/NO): YES